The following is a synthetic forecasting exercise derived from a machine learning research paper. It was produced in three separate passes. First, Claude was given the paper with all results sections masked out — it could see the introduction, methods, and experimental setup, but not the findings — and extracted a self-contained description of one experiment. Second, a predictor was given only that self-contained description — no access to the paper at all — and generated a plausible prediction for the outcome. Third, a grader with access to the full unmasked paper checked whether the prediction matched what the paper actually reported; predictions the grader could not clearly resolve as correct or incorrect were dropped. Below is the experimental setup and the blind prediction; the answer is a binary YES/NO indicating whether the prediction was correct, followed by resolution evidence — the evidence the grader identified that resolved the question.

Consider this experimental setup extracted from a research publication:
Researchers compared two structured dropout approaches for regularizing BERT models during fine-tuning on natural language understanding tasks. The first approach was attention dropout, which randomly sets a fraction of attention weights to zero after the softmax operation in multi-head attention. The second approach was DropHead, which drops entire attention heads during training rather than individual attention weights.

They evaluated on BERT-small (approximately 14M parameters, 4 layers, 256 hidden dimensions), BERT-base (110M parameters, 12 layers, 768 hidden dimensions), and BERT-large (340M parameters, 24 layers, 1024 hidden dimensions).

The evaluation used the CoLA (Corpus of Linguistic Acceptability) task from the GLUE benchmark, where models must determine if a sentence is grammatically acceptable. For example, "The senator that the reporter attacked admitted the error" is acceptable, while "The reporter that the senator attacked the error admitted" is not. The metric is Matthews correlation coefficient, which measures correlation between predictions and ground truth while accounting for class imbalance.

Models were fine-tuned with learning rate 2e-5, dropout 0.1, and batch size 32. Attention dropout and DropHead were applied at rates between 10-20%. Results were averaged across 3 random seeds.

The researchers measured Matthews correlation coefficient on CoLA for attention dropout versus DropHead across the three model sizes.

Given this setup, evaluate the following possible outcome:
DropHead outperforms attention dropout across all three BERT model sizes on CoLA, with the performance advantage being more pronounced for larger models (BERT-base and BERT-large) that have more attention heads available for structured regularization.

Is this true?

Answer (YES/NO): NO